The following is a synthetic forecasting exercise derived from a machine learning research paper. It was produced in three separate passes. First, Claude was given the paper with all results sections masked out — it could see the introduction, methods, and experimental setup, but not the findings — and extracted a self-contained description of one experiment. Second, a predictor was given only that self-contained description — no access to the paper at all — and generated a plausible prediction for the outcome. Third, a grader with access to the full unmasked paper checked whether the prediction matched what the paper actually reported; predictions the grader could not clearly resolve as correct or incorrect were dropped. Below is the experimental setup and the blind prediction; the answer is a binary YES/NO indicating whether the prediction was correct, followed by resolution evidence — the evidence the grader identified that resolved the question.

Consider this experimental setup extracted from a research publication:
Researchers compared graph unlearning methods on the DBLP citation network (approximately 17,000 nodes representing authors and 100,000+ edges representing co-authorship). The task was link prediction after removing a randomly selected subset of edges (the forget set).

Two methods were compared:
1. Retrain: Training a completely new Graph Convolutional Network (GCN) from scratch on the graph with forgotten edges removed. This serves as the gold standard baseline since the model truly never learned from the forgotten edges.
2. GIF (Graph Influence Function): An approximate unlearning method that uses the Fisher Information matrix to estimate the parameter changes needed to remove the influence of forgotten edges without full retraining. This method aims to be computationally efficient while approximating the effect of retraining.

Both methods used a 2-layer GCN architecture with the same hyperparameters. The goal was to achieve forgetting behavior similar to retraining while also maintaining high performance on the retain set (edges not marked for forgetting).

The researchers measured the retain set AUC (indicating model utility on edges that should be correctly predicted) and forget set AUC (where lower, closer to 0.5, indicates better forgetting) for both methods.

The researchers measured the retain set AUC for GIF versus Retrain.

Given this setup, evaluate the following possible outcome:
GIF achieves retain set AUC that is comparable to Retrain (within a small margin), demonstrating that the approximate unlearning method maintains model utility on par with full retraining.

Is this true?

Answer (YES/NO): YES